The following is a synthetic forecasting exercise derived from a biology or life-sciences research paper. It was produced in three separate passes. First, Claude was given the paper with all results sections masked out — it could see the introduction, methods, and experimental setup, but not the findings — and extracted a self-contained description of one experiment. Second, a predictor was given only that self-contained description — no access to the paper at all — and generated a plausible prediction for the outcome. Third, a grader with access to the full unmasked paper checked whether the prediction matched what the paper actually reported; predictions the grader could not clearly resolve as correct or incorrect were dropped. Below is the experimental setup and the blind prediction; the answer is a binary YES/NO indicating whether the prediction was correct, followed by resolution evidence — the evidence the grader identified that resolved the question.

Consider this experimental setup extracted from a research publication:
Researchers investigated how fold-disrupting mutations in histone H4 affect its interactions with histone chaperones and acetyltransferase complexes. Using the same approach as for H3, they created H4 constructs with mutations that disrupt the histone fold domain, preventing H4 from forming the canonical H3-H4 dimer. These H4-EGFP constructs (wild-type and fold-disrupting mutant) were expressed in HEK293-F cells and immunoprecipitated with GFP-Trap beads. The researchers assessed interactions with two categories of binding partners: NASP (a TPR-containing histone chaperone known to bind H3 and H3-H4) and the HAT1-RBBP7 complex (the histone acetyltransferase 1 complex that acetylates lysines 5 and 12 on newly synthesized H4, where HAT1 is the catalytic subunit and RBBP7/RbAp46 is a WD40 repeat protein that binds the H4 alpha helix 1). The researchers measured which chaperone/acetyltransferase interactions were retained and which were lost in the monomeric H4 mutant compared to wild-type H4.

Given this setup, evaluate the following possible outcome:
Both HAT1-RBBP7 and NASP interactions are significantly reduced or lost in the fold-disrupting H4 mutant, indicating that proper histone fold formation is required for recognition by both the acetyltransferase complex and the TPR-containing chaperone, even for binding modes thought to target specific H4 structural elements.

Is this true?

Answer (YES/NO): NO